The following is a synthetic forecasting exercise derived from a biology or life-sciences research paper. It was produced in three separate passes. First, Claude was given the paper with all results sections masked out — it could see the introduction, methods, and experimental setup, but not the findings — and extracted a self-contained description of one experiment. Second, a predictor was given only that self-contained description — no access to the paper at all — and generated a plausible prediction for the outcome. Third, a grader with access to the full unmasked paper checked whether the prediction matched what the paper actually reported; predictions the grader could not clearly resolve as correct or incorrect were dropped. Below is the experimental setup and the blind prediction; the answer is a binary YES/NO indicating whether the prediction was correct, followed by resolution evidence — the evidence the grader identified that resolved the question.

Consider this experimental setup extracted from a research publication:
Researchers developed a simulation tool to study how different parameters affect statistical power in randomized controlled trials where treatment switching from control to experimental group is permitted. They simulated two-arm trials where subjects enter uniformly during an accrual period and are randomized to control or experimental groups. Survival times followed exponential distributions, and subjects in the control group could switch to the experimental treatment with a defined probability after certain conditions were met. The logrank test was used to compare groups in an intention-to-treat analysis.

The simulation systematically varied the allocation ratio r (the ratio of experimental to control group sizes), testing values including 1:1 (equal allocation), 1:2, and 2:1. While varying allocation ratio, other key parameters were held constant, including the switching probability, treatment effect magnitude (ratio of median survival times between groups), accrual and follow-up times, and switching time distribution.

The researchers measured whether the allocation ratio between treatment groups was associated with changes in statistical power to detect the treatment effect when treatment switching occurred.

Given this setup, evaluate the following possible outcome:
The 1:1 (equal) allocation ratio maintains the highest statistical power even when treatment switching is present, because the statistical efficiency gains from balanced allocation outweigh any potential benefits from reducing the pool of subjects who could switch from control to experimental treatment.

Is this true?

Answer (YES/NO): NO